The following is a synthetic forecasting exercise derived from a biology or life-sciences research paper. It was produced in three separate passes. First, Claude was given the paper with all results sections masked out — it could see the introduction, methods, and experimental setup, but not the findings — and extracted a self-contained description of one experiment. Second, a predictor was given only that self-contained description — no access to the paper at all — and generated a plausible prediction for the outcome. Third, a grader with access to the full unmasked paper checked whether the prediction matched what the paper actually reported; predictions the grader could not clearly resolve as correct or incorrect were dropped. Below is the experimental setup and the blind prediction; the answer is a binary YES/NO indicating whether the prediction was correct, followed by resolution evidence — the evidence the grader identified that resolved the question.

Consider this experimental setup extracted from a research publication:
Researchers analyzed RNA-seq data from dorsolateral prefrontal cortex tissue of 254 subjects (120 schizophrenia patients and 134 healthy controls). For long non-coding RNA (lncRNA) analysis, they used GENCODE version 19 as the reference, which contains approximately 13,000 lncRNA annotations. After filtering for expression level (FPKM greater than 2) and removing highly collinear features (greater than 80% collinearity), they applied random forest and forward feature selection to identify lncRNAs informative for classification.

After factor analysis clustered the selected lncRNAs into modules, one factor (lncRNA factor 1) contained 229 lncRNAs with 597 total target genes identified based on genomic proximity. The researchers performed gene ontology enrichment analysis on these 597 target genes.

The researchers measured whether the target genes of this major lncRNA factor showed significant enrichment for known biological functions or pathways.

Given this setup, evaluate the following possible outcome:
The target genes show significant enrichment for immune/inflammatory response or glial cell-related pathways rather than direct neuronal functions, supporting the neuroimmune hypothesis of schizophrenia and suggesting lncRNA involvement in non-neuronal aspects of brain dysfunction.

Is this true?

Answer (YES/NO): NO